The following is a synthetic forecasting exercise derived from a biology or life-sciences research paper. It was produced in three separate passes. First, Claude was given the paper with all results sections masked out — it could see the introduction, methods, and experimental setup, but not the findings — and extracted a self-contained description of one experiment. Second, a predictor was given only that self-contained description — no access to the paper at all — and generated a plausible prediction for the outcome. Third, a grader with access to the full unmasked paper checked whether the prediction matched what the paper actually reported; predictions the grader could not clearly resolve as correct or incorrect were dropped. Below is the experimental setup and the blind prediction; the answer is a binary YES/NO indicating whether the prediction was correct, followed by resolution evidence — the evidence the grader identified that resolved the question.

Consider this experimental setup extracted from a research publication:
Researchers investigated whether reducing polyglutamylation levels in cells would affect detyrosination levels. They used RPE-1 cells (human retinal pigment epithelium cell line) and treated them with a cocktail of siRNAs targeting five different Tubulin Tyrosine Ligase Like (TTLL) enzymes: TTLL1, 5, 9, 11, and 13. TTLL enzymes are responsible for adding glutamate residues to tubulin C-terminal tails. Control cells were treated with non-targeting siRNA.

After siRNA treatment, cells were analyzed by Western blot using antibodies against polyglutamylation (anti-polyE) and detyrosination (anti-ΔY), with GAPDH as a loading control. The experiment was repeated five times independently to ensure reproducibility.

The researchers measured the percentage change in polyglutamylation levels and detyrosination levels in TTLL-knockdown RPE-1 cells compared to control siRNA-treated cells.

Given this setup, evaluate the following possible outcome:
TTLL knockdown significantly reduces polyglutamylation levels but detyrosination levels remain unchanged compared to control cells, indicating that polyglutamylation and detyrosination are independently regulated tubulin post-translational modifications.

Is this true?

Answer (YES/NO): NO